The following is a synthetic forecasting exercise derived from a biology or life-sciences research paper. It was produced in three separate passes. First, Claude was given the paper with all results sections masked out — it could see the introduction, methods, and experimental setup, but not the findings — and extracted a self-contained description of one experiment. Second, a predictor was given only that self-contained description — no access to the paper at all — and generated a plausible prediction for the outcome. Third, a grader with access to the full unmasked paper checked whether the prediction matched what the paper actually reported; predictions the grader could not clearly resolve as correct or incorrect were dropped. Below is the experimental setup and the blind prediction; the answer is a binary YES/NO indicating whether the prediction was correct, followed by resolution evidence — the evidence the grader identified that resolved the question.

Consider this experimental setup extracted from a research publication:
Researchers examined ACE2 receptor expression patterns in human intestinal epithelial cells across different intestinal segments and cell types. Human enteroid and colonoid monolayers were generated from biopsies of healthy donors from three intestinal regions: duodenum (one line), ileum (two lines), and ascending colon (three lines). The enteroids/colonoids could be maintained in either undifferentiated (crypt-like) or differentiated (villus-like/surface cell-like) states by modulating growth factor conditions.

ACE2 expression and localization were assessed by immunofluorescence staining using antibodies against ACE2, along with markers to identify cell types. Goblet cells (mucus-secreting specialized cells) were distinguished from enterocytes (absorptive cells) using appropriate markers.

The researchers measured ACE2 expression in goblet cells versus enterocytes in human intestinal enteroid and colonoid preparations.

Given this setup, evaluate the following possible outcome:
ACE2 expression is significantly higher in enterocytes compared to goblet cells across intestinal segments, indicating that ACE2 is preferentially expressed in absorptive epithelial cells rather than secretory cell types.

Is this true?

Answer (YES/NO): YES